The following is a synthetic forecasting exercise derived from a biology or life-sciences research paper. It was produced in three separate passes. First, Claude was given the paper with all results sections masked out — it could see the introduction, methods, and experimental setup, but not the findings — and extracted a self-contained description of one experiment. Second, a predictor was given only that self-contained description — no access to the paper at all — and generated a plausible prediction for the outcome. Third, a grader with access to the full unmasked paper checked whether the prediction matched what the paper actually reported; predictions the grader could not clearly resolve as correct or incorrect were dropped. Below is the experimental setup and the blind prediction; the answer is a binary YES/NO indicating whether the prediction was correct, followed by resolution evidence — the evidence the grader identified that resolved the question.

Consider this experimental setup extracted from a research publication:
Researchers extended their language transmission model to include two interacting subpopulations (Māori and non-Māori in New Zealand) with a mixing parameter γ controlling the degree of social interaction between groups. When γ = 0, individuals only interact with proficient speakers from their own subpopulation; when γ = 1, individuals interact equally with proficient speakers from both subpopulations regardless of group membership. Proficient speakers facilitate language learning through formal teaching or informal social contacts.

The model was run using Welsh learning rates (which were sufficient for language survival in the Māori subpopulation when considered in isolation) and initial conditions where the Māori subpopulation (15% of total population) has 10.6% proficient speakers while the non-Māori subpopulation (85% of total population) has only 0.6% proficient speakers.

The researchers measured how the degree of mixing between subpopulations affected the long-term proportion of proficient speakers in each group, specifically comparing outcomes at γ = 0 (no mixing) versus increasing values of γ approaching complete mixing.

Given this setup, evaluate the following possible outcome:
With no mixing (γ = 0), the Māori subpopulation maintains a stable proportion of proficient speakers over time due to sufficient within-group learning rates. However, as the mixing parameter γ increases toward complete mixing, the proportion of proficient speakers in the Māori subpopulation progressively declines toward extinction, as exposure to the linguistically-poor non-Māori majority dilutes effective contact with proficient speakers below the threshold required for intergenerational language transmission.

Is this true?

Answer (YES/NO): YES